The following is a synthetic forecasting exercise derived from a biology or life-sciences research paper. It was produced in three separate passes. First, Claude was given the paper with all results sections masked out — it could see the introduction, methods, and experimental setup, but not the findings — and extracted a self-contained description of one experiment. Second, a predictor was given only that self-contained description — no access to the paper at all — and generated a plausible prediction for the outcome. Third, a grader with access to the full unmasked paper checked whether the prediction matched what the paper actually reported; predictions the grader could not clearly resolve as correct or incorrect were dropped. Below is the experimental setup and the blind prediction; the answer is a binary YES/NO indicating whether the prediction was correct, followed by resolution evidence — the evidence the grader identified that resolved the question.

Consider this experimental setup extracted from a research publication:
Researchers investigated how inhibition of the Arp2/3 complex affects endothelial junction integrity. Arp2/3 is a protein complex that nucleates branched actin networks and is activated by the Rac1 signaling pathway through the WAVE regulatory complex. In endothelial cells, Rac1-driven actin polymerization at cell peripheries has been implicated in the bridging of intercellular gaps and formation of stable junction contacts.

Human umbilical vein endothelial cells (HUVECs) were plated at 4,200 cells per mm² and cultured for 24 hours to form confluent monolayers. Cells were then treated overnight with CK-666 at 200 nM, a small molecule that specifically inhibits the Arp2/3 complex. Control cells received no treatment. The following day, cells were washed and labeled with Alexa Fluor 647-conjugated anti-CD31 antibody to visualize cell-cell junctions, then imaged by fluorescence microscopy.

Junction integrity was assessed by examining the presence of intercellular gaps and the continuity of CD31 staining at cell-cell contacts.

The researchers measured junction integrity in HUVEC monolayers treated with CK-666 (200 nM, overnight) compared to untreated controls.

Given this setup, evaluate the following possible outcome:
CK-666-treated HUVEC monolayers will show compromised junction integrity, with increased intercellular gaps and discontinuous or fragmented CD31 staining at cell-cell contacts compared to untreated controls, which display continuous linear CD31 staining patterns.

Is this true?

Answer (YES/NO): YES